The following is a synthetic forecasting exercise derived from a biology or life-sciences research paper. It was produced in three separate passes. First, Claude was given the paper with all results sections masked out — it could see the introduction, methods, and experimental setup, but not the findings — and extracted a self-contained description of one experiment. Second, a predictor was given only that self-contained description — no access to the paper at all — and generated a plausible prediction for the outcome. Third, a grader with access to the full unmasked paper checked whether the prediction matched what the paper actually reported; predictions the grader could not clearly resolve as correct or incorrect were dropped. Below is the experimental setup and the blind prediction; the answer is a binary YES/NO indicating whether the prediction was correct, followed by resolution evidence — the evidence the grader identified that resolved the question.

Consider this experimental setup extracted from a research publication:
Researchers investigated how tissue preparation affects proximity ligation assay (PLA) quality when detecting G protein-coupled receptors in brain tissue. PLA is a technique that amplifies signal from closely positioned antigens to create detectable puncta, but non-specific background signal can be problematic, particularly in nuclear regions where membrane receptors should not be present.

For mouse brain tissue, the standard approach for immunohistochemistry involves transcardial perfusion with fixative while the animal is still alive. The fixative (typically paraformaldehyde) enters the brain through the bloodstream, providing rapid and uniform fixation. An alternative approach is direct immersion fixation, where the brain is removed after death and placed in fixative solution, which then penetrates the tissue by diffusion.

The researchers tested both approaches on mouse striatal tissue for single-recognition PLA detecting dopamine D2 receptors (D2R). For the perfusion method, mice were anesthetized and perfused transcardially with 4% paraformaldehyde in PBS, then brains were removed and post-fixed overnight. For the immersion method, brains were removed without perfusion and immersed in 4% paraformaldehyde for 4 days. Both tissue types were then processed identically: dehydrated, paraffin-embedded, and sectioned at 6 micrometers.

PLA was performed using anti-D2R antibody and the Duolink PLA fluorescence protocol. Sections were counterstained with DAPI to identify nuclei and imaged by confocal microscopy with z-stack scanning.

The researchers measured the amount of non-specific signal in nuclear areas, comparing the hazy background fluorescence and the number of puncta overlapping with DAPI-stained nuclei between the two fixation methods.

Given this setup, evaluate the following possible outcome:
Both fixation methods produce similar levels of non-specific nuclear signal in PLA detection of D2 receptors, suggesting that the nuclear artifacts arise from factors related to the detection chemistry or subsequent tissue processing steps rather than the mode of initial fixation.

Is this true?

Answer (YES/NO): NO